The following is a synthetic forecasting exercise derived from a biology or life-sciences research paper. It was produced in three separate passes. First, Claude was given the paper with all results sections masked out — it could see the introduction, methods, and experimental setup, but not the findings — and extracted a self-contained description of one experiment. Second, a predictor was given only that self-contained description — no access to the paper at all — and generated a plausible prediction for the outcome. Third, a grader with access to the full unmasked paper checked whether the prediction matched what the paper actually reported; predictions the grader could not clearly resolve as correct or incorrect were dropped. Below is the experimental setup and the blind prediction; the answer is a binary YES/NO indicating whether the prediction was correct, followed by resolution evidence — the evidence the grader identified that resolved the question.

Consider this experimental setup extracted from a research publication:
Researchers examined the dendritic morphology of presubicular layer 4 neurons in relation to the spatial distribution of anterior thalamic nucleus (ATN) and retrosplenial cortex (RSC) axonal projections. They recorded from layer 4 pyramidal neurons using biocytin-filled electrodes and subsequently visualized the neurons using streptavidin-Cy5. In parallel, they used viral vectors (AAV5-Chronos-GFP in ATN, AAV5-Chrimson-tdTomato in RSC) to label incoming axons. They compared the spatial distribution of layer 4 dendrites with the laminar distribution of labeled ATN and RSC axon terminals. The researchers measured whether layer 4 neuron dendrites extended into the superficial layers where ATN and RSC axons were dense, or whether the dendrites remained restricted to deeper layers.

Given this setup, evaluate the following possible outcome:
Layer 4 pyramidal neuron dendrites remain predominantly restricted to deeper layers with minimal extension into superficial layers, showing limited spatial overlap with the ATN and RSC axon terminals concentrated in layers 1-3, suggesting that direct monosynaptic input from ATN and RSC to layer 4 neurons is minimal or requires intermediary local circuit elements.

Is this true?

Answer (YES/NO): NO